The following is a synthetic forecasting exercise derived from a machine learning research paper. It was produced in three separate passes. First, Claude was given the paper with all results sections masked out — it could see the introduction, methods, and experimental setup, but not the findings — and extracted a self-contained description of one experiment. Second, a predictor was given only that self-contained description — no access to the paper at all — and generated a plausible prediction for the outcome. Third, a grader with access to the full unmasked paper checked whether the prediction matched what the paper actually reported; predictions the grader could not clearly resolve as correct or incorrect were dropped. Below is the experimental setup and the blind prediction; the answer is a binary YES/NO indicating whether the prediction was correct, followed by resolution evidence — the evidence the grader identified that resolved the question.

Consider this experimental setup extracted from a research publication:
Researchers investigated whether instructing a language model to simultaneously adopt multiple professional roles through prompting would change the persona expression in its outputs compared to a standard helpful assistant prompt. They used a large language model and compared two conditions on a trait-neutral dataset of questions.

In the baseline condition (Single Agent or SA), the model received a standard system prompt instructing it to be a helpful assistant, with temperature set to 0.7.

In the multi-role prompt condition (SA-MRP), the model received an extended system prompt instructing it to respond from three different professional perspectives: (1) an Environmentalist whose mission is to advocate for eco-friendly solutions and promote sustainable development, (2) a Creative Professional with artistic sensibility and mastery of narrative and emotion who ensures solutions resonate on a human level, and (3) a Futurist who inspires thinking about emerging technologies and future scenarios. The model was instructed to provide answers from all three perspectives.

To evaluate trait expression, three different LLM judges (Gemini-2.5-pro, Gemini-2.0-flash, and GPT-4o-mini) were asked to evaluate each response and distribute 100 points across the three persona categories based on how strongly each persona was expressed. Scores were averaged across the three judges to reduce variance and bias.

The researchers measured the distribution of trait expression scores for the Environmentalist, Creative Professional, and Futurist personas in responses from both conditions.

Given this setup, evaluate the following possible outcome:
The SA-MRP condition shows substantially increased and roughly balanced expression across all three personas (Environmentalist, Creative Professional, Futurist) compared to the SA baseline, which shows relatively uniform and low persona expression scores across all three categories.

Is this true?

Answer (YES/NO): NO